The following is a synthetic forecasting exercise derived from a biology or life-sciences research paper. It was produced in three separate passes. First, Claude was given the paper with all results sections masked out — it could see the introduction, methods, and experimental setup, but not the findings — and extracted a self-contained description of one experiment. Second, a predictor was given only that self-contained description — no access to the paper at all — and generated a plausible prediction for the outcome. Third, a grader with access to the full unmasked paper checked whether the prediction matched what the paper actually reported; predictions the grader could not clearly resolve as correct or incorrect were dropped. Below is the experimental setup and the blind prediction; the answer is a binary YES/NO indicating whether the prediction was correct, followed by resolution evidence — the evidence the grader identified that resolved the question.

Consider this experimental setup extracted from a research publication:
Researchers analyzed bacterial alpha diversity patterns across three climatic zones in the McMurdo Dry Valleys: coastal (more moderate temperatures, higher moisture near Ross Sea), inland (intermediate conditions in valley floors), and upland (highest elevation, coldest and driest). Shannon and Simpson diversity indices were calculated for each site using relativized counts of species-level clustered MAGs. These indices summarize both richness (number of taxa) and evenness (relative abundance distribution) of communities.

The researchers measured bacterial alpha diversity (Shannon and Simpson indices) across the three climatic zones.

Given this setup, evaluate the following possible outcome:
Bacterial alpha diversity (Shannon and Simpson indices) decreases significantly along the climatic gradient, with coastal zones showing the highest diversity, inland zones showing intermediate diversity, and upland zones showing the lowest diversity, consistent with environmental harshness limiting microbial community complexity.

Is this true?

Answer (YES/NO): NO